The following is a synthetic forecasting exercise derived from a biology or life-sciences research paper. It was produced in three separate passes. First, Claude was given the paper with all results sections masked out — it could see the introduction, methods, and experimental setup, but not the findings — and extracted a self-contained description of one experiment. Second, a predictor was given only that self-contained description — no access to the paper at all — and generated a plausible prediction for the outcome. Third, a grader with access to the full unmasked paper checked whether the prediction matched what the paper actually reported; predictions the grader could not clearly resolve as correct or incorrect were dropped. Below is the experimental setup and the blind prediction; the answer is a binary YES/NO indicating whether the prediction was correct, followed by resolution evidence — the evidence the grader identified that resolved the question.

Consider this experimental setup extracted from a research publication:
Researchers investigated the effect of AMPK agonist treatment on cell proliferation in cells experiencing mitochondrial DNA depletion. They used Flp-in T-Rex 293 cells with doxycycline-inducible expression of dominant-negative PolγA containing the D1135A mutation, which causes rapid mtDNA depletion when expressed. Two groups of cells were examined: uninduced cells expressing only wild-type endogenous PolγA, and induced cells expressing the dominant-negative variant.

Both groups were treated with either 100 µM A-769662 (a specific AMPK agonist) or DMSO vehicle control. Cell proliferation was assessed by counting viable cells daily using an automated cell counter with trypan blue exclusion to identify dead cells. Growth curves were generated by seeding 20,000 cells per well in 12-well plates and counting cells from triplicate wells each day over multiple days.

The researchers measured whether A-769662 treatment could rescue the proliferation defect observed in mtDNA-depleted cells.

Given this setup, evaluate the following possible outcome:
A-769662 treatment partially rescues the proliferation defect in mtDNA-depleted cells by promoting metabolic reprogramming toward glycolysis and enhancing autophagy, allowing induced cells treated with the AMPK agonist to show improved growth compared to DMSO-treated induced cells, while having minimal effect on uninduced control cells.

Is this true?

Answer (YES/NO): NO